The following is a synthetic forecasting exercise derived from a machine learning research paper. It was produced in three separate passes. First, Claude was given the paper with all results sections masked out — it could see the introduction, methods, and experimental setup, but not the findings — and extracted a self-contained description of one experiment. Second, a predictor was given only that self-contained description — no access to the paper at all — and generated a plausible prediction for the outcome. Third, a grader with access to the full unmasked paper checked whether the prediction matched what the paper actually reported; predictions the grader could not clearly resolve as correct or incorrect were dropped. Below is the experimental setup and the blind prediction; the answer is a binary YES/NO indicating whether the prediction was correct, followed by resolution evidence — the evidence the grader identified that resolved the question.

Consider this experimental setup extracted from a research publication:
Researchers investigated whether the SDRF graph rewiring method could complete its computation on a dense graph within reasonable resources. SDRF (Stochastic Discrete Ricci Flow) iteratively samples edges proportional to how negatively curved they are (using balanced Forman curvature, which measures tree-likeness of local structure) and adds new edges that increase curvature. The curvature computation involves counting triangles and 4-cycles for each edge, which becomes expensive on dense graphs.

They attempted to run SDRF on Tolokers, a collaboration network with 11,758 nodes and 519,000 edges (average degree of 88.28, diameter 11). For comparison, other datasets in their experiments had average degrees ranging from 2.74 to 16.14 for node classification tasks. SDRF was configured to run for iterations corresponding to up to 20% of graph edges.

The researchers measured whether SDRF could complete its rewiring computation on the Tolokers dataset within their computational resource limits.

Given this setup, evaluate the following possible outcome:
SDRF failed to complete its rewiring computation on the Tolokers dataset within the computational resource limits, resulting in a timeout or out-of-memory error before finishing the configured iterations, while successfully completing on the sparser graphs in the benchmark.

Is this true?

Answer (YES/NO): YES